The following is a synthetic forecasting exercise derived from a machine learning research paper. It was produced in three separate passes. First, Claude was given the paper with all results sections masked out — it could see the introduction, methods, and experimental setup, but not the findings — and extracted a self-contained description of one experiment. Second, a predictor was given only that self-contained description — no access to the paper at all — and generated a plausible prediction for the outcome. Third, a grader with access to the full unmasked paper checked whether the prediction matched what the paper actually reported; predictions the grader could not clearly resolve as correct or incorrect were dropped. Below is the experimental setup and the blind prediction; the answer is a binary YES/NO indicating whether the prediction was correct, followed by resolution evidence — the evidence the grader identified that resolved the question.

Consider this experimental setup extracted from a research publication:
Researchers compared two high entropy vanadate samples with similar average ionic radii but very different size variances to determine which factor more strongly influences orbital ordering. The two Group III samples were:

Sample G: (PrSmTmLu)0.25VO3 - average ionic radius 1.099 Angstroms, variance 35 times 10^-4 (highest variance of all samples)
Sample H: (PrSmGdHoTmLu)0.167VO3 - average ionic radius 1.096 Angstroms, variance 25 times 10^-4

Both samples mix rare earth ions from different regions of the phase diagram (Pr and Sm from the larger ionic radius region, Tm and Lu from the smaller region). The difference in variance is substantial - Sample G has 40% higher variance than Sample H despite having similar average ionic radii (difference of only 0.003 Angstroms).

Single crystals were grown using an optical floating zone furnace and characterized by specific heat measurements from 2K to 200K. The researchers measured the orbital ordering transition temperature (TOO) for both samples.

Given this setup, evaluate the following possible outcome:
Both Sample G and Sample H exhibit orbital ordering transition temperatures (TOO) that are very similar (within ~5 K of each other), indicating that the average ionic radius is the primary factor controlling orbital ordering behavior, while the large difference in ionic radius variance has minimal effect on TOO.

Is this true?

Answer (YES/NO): NO